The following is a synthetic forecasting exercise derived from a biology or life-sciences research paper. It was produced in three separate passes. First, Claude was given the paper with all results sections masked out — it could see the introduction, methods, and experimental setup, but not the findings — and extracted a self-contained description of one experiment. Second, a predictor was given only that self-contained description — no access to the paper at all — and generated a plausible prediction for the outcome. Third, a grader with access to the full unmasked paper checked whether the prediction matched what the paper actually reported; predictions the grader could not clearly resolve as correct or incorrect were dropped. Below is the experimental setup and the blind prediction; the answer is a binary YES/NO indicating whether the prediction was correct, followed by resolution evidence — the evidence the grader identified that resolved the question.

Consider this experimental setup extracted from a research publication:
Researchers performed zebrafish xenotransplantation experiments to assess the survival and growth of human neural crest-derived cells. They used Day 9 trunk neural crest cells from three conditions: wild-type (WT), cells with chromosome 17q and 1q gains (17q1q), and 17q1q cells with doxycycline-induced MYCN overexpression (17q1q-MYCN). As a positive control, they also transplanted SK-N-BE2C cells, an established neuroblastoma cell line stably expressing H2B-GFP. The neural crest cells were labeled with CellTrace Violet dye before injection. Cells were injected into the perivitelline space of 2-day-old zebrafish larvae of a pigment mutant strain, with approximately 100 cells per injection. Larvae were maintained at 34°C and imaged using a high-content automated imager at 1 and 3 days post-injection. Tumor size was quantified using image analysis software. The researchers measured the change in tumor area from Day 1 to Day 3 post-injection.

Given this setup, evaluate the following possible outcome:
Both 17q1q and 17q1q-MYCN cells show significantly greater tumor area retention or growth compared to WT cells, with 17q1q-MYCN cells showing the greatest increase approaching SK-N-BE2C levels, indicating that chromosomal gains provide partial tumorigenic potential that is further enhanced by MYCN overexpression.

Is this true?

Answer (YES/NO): NO